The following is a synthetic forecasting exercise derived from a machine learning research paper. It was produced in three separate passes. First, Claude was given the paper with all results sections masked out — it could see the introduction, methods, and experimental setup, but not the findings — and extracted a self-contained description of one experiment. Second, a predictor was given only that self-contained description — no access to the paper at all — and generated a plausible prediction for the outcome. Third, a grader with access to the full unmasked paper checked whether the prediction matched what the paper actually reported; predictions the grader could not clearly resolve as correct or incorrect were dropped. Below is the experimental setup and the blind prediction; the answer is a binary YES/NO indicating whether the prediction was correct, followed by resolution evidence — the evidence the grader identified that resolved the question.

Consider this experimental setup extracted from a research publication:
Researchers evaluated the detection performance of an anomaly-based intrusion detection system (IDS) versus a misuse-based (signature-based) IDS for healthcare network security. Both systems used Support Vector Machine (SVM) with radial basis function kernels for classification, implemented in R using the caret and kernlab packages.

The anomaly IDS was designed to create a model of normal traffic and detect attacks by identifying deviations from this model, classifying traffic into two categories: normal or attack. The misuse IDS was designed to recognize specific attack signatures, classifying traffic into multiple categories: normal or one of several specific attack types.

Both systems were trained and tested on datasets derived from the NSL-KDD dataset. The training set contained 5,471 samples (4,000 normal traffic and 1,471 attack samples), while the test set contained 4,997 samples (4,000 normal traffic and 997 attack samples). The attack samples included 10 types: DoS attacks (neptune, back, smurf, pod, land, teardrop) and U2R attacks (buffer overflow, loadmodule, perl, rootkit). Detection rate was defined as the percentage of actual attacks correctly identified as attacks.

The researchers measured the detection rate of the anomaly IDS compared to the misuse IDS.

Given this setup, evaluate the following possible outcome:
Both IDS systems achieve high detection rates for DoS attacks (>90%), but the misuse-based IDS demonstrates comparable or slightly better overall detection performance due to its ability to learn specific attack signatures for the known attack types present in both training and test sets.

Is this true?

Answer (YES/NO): NO